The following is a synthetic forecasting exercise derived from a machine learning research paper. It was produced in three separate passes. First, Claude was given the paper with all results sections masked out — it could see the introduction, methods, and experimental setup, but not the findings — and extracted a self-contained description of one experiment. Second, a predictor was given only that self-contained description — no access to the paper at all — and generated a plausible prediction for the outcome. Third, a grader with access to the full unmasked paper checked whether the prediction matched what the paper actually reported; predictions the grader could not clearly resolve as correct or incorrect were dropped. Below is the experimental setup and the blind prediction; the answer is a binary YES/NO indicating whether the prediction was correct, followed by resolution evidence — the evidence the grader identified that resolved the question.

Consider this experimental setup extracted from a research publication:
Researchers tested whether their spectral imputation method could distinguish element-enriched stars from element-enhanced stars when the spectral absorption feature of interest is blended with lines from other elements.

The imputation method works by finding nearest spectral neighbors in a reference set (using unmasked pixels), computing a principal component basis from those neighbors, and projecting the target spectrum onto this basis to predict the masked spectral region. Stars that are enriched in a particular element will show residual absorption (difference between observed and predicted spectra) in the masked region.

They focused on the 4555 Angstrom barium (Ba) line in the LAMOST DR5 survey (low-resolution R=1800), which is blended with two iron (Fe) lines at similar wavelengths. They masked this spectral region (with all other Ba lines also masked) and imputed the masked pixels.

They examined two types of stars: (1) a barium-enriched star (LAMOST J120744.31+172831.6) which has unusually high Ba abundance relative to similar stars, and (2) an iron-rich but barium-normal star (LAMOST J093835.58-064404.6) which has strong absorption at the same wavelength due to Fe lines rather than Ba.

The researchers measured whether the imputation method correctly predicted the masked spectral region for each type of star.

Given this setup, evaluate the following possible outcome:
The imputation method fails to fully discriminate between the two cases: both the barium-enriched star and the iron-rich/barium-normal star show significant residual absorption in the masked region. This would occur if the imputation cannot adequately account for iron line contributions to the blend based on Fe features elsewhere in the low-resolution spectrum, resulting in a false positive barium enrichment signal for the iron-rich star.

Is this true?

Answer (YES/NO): NO